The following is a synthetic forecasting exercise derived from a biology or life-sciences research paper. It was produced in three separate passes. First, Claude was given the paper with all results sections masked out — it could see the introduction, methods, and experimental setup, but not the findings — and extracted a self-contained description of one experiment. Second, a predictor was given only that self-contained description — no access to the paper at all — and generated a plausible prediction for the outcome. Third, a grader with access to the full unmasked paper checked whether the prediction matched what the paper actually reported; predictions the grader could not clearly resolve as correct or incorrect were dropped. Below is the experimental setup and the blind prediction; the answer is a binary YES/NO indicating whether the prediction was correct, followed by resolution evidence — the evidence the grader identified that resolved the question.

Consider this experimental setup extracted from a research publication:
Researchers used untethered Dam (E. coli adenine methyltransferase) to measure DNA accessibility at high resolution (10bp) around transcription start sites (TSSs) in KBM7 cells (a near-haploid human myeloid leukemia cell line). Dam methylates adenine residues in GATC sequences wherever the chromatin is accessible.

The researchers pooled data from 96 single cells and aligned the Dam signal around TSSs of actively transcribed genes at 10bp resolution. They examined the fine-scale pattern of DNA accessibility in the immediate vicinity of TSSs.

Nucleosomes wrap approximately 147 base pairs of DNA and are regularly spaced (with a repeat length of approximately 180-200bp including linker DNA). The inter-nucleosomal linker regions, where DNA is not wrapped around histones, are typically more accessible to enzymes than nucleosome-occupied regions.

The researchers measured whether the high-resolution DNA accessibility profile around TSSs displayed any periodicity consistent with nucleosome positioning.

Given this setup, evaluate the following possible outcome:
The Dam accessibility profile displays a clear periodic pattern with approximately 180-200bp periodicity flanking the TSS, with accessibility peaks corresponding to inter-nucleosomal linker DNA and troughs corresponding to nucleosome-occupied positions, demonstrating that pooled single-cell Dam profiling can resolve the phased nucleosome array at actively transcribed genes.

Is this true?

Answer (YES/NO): YES